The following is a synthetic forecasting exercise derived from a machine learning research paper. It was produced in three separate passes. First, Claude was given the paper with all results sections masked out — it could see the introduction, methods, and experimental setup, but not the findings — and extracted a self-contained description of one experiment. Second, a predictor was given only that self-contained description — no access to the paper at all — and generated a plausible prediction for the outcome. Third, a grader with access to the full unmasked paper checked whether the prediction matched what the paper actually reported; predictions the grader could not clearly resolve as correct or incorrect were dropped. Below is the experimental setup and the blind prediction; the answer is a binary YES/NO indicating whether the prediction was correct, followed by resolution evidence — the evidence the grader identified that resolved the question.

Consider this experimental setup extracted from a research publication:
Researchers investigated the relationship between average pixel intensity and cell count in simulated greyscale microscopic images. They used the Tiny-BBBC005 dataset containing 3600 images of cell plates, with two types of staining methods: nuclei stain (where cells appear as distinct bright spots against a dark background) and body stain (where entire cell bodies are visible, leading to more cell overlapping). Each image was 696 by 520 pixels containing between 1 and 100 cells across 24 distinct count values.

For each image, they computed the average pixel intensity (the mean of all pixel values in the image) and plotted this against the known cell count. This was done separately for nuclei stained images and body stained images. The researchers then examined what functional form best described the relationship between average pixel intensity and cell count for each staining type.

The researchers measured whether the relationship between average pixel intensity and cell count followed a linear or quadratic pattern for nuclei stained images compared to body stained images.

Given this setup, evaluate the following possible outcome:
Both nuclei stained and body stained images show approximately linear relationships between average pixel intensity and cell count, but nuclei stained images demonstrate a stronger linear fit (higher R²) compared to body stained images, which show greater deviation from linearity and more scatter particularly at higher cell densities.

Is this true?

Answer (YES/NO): NO